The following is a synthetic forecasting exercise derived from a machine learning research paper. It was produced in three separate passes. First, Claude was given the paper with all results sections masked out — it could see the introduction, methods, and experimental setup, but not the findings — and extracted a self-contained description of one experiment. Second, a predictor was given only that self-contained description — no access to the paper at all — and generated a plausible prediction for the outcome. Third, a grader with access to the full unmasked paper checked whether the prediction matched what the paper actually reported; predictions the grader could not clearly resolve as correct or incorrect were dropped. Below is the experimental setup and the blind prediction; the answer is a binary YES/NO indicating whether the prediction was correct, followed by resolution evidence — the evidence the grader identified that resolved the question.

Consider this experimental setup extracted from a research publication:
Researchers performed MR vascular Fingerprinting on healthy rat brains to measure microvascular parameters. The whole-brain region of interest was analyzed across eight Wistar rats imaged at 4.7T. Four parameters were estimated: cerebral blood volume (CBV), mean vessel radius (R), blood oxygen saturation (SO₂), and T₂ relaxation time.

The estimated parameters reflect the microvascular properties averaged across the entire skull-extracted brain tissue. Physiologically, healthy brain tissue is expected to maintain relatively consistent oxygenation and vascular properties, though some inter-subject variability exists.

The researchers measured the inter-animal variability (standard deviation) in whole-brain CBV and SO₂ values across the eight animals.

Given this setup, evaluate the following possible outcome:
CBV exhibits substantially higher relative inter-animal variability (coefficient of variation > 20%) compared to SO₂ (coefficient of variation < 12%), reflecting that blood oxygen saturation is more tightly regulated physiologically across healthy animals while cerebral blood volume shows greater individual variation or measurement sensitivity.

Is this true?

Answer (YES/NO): NO